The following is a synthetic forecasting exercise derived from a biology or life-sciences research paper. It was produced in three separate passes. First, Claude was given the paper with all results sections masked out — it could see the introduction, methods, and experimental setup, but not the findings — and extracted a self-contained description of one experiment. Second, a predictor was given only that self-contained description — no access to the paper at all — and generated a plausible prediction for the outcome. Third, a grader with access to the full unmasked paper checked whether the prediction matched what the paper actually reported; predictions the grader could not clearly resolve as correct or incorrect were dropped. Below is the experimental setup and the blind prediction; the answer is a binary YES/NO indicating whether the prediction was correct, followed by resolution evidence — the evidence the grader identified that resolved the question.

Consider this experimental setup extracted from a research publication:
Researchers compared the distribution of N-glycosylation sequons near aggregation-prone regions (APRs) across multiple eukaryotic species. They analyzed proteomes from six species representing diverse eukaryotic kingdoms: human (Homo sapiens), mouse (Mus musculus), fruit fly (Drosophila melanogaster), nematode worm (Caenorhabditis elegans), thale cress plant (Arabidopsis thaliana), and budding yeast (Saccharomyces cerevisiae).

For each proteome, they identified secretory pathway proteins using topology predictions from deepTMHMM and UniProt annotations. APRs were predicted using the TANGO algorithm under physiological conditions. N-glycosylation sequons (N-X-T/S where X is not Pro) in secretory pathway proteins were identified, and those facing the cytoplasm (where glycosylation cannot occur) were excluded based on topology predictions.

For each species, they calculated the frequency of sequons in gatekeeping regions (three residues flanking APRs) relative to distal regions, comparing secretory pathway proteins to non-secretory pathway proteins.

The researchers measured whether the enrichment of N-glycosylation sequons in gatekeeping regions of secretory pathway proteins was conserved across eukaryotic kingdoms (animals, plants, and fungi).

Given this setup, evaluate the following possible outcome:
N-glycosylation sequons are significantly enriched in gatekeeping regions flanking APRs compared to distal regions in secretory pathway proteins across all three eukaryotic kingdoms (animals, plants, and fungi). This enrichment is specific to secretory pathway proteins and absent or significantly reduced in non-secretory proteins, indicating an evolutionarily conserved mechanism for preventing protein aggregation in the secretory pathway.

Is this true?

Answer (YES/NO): NO